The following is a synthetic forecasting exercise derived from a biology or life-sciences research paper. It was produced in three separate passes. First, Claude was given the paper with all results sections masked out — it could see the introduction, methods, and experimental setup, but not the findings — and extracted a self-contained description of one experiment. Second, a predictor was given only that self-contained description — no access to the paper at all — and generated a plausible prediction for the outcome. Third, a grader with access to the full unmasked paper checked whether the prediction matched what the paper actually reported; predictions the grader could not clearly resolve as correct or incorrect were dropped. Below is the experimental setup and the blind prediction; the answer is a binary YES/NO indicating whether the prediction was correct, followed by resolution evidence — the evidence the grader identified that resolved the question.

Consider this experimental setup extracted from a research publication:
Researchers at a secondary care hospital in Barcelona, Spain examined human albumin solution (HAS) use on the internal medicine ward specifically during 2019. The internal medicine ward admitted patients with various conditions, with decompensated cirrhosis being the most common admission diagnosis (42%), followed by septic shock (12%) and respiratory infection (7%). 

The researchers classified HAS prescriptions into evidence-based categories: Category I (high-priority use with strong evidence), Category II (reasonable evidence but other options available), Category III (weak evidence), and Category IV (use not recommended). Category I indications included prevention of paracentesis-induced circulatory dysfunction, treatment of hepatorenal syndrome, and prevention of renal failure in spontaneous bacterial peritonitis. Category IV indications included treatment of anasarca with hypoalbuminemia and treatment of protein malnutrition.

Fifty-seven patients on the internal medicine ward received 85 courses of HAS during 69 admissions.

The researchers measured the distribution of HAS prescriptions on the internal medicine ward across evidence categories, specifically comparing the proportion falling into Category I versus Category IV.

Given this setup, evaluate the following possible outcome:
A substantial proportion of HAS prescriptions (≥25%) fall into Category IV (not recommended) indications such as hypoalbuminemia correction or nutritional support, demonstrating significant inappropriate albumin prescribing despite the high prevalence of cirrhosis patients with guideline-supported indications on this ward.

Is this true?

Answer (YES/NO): YES